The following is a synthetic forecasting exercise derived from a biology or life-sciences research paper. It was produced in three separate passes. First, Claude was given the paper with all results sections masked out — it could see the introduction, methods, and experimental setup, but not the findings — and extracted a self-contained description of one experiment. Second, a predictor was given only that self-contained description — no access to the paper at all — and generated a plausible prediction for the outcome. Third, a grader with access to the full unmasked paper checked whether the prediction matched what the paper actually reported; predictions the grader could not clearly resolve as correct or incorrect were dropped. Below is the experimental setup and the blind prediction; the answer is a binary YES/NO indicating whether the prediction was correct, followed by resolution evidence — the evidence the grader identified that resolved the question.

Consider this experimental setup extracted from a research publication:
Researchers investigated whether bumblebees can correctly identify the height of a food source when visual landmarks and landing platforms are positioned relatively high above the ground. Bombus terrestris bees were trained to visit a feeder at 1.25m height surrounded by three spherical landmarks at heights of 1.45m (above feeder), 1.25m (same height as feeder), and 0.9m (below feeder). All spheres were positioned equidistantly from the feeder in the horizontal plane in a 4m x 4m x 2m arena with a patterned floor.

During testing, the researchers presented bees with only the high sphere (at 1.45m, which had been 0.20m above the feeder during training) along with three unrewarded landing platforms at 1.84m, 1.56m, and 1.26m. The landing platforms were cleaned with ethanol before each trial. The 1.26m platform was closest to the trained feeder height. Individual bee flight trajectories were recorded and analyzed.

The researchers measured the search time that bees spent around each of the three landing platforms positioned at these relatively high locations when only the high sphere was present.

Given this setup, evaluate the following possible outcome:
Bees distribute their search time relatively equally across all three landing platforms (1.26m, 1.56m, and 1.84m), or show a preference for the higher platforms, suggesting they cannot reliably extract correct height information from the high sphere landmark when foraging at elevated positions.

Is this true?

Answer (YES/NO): YES